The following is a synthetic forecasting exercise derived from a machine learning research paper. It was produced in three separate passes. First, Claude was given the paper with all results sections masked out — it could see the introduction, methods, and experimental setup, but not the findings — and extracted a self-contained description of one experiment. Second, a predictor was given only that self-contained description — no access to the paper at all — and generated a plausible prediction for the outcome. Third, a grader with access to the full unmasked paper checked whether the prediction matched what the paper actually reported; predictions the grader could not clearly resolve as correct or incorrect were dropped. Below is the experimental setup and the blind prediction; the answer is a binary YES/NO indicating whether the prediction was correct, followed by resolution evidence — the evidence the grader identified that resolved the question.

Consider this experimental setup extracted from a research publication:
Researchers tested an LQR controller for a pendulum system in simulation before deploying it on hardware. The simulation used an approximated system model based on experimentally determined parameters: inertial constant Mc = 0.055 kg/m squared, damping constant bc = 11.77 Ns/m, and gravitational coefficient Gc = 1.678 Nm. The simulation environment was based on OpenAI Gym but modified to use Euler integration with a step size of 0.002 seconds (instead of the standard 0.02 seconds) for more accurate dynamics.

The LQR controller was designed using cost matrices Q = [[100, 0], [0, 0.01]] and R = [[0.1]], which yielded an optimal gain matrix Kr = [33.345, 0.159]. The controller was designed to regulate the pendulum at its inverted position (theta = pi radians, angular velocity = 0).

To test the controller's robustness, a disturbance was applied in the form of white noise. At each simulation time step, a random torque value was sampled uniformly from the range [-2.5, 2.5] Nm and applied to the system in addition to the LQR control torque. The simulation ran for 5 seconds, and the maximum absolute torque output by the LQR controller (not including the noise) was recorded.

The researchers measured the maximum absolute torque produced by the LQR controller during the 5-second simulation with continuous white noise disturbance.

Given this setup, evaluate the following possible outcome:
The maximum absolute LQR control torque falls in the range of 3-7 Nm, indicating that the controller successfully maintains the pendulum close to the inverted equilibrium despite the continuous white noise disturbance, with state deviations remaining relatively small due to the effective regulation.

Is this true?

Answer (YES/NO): NO